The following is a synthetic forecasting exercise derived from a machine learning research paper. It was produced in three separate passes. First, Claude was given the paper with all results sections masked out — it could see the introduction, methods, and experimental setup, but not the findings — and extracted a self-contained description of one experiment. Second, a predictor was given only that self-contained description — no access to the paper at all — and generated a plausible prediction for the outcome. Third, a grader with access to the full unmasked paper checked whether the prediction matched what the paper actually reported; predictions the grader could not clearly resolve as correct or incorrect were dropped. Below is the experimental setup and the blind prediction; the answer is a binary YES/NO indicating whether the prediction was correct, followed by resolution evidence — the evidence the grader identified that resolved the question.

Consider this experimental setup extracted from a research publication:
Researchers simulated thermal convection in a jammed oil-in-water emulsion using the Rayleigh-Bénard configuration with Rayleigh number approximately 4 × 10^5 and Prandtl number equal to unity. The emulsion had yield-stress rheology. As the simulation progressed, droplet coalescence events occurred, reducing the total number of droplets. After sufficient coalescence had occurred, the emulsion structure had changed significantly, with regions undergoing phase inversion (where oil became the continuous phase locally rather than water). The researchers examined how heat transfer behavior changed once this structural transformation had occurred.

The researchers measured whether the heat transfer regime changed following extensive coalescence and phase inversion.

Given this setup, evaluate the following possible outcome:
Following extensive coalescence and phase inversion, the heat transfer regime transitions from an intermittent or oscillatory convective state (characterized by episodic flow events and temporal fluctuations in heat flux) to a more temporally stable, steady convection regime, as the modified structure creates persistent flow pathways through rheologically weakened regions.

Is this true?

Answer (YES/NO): YES